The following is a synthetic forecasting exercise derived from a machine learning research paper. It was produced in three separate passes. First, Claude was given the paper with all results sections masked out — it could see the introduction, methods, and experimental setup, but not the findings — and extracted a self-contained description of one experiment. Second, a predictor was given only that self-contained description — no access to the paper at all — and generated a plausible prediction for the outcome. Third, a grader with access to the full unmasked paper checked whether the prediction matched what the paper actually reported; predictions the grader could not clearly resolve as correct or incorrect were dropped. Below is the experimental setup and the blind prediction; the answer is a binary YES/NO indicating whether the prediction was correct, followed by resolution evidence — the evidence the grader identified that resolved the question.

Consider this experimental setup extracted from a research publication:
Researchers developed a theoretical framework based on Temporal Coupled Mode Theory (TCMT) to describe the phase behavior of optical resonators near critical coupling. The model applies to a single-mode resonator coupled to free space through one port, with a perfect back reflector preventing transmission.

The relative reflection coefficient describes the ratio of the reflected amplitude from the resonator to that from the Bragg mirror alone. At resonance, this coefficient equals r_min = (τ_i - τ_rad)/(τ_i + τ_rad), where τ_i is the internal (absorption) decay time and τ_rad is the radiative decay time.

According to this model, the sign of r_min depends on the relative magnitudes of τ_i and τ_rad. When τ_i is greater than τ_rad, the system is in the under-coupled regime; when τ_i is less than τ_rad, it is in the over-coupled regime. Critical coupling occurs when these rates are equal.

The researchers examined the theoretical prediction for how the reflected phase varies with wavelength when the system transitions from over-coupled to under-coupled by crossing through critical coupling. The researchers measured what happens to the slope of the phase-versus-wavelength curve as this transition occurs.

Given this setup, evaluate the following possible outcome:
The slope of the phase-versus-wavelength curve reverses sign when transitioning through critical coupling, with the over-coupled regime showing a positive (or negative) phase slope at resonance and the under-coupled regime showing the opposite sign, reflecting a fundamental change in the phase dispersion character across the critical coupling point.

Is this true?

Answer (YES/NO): YES